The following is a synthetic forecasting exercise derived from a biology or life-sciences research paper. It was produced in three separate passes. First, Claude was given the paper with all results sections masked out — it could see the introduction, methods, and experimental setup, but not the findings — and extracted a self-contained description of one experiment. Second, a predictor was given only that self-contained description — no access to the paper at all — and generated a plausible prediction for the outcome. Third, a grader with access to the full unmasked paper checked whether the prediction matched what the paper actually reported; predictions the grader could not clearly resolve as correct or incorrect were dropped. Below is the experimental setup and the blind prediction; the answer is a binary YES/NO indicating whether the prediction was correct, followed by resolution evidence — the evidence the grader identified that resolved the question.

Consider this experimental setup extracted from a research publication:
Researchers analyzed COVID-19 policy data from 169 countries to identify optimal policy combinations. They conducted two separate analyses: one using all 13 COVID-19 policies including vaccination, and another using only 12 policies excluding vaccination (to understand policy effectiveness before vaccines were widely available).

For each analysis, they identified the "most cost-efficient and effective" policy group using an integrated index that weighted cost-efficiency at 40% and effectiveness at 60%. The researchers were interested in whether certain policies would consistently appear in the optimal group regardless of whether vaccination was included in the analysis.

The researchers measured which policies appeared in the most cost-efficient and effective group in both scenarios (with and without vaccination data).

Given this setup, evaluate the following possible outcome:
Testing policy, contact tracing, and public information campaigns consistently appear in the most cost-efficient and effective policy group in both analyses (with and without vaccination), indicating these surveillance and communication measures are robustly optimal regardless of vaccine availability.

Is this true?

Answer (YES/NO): NO